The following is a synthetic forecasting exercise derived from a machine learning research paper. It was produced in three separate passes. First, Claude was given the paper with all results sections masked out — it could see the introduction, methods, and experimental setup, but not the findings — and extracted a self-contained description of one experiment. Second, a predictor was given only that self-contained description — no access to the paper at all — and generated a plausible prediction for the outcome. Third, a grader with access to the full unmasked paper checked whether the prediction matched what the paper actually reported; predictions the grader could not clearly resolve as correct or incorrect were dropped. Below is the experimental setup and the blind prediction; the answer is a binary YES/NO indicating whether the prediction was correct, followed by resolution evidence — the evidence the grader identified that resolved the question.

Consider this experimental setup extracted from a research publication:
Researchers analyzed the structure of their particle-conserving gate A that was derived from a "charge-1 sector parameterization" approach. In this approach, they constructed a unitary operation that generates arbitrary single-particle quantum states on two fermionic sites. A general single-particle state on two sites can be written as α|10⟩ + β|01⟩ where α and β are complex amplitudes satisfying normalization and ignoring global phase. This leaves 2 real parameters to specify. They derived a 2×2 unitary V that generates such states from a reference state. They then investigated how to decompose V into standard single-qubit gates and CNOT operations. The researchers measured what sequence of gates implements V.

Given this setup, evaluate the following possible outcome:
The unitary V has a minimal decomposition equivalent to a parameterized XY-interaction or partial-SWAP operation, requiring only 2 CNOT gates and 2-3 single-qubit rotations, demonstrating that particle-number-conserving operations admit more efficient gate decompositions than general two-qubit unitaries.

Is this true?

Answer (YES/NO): NO